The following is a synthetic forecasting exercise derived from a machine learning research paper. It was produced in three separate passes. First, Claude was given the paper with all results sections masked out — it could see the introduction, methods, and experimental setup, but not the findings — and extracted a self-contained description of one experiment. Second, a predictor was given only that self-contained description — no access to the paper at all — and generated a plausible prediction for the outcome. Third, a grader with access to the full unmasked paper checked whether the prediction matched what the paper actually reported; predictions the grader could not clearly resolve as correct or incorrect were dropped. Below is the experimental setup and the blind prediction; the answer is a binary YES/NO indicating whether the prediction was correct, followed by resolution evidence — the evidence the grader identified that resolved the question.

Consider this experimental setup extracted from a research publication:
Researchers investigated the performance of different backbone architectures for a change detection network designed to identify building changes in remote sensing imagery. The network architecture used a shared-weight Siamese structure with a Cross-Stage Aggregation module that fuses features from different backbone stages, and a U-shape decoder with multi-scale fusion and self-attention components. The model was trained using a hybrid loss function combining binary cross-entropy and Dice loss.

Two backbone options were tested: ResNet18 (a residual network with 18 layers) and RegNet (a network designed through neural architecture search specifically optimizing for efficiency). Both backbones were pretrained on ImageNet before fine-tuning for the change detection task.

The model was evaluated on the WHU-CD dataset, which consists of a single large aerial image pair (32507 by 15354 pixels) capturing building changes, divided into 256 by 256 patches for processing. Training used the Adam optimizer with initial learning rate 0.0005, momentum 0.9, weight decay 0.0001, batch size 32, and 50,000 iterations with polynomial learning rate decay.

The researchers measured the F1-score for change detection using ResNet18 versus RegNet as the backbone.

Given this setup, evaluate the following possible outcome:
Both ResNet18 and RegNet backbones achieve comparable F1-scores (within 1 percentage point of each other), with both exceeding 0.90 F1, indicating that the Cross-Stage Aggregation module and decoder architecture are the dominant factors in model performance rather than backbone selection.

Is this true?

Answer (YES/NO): NO